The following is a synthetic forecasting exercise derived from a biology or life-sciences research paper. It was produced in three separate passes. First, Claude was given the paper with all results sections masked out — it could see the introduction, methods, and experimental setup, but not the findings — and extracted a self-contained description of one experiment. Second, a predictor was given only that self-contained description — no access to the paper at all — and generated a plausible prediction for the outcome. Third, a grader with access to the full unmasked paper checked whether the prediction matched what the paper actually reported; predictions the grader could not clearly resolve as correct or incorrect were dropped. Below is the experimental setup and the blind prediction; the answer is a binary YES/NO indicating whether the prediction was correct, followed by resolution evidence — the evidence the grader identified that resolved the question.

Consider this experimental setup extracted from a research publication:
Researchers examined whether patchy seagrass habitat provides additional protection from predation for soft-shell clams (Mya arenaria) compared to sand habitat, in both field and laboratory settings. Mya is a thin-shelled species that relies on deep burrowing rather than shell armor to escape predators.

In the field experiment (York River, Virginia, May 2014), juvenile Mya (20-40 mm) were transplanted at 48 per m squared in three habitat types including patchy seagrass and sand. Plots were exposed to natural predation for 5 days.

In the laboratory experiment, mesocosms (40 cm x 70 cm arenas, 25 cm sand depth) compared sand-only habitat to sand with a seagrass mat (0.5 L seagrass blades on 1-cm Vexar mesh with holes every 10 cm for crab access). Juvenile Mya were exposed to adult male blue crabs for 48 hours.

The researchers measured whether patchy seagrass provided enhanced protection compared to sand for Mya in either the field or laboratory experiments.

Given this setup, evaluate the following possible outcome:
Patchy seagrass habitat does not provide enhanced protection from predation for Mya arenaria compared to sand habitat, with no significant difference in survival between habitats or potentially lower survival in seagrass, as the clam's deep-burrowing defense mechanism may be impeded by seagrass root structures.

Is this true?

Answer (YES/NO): NO